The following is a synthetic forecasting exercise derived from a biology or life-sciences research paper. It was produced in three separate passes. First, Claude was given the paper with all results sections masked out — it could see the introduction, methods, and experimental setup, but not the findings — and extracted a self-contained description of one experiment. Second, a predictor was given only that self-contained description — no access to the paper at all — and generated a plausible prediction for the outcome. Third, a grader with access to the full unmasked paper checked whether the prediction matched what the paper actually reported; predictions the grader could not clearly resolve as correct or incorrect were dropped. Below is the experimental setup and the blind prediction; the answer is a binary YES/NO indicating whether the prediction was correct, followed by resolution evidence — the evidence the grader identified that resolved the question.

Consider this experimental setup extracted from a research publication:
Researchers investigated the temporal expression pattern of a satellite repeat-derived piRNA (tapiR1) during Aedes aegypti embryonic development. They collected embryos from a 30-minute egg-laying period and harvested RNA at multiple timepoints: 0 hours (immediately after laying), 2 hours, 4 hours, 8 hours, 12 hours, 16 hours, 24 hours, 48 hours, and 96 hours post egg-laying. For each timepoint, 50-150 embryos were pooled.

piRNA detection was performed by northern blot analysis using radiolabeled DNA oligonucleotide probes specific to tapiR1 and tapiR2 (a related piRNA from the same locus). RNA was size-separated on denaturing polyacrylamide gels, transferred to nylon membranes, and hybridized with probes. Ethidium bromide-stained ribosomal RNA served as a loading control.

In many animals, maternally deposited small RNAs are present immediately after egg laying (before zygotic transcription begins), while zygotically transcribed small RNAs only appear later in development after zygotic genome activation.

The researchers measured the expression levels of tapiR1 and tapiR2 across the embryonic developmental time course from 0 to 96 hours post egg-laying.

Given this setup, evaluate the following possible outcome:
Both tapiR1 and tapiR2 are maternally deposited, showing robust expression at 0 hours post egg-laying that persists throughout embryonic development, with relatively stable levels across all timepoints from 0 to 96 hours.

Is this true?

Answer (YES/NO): NO